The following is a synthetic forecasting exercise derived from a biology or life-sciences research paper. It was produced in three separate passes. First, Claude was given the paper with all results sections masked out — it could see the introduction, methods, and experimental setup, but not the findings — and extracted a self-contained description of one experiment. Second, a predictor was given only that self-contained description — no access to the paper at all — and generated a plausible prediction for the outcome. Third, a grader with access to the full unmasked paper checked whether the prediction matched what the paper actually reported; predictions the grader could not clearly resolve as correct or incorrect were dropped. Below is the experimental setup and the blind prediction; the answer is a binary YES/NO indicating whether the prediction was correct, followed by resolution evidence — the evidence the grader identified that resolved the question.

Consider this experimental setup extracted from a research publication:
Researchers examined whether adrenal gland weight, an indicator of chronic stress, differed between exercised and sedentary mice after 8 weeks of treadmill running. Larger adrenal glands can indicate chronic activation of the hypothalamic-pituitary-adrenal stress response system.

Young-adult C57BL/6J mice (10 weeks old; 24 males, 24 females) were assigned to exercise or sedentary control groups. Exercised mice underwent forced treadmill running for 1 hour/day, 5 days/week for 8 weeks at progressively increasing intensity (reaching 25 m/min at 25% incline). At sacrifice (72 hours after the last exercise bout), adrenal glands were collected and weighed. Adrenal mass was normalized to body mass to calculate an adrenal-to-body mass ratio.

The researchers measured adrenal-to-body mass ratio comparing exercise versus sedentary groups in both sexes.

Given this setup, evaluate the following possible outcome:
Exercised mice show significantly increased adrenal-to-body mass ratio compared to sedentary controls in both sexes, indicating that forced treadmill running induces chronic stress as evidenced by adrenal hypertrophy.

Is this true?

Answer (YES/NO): NO